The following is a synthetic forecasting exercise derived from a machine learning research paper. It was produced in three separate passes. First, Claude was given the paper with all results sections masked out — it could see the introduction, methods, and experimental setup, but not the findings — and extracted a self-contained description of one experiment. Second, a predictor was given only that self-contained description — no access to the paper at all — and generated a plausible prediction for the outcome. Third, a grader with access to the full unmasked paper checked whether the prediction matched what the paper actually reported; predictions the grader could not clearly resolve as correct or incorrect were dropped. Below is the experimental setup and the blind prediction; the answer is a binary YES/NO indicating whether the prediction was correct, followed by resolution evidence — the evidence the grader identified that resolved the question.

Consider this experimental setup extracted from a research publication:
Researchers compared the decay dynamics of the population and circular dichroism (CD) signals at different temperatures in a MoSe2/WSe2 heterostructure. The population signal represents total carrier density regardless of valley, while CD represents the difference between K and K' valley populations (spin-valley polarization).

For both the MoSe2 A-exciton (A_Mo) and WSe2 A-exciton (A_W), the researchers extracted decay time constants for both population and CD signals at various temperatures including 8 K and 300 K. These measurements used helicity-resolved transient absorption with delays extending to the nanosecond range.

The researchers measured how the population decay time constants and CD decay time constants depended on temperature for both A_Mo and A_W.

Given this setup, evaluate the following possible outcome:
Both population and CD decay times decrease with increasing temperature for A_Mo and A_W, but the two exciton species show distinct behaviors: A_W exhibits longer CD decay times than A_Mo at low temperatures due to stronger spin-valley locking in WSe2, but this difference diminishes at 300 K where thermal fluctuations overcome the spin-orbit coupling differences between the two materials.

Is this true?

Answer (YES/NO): NO